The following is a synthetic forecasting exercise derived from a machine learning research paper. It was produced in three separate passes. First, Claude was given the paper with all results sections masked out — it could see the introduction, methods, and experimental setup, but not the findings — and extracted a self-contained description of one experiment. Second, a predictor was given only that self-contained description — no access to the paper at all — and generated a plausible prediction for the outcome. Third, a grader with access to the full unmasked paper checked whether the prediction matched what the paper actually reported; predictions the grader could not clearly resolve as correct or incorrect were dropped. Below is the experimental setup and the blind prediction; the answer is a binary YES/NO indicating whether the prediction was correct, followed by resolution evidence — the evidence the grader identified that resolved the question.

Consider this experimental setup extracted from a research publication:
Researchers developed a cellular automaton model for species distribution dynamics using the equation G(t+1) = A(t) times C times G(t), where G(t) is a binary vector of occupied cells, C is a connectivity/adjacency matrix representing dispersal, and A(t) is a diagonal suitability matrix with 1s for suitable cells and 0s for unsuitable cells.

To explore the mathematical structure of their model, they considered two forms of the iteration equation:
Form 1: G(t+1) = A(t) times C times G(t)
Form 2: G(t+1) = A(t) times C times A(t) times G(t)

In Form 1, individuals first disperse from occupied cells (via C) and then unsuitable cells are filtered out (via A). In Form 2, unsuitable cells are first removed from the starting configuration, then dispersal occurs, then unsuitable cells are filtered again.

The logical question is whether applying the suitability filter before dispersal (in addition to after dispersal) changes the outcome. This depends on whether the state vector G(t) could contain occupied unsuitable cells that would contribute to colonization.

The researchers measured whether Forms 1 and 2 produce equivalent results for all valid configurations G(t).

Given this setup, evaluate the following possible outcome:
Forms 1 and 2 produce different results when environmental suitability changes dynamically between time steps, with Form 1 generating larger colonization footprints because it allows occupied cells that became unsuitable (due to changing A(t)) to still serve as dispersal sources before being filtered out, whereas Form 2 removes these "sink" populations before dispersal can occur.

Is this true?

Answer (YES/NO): NO